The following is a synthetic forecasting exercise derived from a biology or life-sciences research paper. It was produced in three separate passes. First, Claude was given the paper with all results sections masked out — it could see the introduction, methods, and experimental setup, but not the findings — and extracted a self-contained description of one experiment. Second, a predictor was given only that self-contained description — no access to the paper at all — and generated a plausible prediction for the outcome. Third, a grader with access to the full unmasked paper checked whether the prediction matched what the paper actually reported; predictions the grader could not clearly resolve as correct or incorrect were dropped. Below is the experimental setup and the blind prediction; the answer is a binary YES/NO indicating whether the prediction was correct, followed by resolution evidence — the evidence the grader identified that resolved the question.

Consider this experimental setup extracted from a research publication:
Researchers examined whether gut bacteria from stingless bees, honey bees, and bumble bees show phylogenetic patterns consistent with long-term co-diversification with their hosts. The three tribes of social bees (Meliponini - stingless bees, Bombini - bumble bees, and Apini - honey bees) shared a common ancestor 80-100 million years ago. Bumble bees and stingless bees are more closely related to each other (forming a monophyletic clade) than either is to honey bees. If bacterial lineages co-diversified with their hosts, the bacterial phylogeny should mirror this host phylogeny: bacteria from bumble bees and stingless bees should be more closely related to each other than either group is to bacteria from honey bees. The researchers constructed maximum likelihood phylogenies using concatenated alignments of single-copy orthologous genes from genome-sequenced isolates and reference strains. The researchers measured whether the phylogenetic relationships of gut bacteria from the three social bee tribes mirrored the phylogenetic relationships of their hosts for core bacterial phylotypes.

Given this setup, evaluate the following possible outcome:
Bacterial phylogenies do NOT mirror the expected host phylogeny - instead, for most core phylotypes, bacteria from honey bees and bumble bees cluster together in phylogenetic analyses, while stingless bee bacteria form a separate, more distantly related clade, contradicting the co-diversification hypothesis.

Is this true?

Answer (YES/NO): YES